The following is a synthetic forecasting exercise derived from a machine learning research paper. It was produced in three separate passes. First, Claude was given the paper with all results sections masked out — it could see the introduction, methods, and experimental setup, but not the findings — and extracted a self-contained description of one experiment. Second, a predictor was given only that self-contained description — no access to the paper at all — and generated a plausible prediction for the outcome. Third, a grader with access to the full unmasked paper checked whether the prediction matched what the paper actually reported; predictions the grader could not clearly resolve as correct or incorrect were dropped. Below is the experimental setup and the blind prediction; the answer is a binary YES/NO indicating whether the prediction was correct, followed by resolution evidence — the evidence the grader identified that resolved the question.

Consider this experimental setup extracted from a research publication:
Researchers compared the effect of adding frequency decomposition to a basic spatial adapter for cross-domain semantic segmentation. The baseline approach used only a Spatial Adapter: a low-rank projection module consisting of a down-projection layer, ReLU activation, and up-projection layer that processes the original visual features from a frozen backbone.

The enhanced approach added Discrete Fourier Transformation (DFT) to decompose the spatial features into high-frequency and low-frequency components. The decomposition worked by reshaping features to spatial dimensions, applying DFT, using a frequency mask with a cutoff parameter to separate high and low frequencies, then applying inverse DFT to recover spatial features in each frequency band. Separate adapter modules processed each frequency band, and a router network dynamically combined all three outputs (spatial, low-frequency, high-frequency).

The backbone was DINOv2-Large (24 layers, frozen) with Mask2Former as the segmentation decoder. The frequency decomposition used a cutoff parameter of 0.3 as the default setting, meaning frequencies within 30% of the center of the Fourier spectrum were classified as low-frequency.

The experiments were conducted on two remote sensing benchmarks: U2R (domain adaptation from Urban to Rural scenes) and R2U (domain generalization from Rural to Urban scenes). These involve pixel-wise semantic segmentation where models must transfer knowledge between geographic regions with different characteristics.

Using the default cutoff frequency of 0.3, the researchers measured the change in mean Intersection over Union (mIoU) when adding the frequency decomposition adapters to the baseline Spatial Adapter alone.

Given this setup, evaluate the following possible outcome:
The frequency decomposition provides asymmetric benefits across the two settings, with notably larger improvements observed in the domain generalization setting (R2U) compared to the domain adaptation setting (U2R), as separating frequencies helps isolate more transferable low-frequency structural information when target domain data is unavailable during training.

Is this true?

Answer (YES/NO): NO